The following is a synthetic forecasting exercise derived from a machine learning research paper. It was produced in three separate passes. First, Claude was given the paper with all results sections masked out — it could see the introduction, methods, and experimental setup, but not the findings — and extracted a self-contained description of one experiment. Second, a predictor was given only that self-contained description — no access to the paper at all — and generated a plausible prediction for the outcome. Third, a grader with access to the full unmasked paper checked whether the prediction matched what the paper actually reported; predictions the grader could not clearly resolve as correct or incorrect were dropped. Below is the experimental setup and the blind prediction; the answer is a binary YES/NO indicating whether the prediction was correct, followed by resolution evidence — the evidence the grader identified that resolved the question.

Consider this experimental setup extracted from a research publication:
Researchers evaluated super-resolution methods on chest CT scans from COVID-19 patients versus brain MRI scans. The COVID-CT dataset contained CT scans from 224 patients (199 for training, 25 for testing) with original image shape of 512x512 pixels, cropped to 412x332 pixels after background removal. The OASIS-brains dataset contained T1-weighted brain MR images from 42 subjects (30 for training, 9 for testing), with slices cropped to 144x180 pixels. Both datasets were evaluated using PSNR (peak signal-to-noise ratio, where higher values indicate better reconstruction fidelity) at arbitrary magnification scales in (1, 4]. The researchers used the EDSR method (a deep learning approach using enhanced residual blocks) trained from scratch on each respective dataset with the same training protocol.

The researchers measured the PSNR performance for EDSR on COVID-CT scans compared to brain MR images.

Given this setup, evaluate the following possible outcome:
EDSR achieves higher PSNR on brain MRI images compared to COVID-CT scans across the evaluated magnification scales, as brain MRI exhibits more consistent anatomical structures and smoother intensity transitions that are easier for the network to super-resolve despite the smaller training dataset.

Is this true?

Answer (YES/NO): NO